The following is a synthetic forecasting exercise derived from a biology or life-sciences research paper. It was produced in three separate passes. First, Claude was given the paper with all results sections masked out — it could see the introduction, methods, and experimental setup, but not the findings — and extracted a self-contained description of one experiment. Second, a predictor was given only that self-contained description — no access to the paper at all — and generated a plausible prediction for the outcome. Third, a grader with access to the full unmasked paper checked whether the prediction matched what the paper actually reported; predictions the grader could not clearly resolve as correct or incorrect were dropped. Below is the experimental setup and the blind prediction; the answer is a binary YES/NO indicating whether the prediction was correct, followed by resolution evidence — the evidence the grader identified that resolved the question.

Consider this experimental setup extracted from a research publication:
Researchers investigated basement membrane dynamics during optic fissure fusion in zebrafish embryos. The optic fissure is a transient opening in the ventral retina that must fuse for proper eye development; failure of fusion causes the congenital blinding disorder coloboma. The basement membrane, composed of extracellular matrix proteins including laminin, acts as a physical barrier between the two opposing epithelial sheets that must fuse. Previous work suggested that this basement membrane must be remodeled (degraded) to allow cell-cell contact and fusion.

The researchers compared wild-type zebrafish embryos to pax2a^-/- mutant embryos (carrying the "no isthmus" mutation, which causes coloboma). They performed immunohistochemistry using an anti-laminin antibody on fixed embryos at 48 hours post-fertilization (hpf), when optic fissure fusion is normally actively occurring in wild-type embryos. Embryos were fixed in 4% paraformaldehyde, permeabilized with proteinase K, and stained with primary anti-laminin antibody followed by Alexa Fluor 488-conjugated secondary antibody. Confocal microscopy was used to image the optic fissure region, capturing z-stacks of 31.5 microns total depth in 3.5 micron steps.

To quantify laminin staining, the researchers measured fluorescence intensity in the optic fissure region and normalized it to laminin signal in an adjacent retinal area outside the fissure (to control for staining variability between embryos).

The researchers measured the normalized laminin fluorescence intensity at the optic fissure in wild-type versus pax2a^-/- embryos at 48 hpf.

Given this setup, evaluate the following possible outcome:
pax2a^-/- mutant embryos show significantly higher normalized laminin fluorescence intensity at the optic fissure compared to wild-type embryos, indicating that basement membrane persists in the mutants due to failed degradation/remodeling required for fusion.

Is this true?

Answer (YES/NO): YES